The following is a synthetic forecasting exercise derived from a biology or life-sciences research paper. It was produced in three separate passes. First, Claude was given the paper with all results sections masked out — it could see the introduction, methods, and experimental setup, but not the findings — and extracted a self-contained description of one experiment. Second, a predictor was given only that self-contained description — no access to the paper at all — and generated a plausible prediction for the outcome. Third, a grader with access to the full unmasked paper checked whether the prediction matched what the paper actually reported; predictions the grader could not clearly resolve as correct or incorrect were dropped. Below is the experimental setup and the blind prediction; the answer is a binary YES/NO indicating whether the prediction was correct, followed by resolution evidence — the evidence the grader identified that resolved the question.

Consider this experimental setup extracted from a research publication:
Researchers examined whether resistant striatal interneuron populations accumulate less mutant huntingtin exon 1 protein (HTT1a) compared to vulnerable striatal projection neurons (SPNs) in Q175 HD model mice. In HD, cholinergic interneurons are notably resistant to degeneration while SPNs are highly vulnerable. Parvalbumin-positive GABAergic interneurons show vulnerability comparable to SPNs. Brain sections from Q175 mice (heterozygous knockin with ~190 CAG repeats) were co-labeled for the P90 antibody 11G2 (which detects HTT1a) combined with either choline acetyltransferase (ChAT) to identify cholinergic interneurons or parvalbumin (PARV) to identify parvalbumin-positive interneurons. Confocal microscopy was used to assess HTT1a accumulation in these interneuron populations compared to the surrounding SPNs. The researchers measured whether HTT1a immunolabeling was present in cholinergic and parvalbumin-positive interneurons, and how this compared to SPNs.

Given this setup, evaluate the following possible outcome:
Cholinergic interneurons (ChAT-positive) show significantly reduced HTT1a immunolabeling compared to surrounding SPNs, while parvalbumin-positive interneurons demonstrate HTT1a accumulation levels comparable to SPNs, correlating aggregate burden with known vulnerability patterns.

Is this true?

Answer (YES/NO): NO